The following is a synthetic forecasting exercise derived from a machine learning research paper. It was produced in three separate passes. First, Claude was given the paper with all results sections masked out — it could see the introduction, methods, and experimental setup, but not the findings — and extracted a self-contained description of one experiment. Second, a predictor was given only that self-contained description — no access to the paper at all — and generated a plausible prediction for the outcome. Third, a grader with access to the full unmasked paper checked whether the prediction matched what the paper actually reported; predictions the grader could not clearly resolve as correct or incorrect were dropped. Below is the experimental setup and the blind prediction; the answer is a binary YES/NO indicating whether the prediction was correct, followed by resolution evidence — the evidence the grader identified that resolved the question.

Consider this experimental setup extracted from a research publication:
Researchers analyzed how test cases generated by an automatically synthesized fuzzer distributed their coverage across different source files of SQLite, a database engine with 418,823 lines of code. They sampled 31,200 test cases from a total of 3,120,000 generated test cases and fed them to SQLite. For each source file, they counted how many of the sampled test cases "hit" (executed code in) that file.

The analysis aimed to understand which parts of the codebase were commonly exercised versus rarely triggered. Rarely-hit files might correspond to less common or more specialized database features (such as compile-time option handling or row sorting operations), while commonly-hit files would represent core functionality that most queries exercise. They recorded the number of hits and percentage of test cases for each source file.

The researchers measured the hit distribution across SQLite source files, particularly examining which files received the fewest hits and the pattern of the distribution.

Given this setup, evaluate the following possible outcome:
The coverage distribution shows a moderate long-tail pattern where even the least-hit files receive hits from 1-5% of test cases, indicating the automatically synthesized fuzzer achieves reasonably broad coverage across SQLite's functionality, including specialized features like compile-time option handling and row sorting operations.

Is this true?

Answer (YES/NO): NO